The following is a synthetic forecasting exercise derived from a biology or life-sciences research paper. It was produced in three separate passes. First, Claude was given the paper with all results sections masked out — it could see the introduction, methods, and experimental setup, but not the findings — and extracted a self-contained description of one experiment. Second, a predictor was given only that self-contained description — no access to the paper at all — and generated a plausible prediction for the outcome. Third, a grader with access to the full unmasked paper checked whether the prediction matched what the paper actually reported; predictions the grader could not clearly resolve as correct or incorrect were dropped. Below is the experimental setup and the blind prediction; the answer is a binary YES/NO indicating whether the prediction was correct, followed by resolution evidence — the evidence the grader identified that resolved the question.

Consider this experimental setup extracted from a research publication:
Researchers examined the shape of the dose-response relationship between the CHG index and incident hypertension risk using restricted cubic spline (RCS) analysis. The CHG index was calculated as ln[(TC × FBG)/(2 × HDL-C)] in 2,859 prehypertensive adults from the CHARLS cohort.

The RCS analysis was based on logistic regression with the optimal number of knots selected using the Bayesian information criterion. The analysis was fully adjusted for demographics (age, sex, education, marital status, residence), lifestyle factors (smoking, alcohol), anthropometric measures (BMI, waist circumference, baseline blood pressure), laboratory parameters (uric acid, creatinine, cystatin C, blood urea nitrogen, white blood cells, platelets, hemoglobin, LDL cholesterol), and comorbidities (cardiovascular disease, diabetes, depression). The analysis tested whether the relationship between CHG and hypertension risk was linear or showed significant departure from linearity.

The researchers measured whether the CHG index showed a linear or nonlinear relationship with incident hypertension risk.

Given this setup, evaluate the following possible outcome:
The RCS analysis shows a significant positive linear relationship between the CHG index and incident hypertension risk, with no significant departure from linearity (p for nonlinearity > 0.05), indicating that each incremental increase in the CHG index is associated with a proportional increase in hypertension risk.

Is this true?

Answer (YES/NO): NO